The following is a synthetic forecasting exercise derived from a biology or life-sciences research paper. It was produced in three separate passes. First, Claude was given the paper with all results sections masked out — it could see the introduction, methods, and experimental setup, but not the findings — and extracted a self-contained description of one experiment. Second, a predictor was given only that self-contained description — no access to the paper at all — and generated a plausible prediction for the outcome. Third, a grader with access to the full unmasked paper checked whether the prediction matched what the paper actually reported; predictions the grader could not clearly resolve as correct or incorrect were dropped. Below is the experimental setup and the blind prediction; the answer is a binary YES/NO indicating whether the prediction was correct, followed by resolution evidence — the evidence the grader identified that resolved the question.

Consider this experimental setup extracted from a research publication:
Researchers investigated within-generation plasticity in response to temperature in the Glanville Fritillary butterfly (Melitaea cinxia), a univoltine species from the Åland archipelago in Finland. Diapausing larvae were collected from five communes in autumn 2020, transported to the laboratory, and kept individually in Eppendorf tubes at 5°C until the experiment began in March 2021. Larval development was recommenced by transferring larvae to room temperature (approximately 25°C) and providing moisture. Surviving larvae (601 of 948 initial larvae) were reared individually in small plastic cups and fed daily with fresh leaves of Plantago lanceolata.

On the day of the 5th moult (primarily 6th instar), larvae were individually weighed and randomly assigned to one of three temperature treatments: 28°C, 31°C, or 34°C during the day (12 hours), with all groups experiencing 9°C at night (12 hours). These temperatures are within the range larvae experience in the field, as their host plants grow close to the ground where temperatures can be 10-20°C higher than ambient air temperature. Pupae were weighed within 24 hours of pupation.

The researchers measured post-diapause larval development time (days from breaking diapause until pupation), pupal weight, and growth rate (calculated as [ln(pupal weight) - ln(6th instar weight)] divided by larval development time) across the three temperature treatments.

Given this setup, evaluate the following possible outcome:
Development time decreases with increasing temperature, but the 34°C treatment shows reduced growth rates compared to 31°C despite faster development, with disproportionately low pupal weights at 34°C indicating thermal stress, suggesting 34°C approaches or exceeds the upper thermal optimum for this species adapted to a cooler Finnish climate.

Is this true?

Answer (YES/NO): NO